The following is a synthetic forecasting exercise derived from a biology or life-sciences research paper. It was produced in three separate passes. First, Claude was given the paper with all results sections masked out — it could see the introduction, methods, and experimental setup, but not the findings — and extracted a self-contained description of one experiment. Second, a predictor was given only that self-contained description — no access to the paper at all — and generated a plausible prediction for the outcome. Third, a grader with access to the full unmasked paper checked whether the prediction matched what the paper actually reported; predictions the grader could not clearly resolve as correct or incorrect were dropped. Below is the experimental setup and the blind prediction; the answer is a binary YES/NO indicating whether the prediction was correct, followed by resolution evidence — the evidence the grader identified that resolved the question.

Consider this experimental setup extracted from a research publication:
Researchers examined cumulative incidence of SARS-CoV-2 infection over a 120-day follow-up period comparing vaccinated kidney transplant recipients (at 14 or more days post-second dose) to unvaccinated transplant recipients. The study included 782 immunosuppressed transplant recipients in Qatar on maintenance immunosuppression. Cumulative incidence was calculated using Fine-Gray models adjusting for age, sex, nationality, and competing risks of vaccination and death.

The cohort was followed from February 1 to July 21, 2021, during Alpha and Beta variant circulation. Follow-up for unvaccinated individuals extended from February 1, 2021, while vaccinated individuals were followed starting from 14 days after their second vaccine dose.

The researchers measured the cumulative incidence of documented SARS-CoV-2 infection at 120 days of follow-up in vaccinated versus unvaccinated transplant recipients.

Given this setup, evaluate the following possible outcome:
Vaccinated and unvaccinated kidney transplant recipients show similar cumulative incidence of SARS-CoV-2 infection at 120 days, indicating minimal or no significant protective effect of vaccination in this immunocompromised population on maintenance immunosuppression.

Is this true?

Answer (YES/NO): NO